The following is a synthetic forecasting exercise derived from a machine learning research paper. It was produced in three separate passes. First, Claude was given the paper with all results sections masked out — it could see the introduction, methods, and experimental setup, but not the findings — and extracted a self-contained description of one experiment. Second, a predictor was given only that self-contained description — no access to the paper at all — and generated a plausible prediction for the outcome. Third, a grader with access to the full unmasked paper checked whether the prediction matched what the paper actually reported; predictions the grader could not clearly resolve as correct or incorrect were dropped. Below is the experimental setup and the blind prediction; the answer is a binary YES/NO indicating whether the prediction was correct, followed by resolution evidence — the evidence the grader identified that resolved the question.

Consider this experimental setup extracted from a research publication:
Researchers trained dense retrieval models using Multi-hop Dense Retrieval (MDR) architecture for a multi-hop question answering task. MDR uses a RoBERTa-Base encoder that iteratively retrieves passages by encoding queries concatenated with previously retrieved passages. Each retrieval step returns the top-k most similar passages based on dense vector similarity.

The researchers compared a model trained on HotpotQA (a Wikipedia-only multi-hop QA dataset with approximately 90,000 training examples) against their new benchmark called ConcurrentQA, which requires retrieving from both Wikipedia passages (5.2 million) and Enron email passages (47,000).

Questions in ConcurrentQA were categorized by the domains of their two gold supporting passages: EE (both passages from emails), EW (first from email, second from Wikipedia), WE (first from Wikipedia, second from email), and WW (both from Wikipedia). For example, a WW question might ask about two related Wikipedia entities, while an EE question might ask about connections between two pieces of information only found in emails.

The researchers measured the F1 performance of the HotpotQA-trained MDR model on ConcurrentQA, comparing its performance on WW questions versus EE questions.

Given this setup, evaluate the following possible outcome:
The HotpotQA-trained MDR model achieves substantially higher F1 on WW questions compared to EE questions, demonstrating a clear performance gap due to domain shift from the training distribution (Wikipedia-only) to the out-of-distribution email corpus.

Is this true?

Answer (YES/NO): YES